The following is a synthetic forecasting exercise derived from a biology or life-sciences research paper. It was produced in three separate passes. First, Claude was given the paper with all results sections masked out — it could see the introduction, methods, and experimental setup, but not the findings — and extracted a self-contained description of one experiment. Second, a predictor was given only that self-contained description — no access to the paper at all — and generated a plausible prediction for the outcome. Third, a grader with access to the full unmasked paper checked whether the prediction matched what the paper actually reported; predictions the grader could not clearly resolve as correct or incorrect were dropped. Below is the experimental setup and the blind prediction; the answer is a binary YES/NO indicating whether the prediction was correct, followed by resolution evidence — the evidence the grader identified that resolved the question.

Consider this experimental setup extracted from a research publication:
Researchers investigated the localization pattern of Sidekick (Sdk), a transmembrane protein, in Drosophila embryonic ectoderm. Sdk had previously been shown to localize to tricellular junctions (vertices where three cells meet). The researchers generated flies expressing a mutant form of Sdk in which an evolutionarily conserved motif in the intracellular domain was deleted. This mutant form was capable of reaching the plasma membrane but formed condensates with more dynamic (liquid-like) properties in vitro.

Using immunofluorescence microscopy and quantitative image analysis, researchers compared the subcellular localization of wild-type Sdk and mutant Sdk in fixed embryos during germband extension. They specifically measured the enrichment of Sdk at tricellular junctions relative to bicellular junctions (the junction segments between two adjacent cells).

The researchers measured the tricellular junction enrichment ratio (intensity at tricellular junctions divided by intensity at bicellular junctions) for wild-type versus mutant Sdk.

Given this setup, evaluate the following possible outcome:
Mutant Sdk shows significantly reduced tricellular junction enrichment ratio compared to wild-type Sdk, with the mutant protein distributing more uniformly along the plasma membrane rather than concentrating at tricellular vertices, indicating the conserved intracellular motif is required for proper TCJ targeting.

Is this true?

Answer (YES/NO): NO